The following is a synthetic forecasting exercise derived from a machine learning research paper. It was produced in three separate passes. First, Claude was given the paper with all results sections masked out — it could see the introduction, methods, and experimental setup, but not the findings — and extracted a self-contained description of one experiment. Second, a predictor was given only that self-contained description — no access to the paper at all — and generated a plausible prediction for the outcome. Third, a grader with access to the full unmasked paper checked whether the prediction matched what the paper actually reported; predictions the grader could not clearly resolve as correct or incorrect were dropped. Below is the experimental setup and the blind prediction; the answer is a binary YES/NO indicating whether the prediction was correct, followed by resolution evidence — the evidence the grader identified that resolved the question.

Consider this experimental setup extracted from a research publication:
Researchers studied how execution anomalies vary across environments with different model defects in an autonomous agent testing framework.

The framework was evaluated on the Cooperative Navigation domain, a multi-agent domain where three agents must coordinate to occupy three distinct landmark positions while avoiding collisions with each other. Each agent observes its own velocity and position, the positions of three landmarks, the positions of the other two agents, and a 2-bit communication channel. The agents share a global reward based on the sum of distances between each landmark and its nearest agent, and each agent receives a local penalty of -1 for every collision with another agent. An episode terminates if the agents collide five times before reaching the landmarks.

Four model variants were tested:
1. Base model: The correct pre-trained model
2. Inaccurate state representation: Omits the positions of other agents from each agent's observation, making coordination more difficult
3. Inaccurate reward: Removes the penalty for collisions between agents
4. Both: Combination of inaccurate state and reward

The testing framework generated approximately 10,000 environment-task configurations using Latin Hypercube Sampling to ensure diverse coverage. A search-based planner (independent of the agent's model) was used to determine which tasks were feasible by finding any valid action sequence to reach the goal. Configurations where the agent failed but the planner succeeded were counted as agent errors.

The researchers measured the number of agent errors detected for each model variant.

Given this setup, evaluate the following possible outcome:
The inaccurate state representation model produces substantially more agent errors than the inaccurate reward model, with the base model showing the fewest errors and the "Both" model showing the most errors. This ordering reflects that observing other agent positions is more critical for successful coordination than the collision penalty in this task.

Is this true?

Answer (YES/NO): YES